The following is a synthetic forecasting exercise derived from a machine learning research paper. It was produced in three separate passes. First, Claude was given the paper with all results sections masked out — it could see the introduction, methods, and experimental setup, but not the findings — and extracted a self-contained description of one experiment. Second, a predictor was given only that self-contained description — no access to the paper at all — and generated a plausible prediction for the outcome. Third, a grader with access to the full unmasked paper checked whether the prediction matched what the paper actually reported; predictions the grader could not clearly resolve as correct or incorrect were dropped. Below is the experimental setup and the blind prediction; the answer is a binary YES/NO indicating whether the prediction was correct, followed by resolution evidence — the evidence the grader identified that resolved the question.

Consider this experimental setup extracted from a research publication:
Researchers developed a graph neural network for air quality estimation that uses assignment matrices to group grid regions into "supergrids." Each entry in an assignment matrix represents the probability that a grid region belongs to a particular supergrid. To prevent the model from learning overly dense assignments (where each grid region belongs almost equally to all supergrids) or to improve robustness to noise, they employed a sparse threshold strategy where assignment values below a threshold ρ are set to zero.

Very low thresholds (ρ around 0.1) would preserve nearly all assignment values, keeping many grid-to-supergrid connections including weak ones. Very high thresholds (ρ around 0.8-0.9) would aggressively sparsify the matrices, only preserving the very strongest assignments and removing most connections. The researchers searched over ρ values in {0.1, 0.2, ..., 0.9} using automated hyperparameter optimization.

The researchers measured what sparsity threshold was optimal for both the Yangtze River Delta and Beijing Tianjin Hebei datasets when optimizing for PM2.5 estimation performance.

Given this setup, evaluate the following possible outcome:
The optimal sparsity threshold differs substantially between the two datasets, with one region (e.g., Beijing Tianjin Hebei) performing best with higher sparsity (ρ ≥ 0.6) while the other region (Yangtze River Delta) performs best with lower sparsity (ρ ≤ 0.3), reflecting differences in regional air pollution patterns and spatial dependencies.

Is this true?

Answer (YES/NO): NO